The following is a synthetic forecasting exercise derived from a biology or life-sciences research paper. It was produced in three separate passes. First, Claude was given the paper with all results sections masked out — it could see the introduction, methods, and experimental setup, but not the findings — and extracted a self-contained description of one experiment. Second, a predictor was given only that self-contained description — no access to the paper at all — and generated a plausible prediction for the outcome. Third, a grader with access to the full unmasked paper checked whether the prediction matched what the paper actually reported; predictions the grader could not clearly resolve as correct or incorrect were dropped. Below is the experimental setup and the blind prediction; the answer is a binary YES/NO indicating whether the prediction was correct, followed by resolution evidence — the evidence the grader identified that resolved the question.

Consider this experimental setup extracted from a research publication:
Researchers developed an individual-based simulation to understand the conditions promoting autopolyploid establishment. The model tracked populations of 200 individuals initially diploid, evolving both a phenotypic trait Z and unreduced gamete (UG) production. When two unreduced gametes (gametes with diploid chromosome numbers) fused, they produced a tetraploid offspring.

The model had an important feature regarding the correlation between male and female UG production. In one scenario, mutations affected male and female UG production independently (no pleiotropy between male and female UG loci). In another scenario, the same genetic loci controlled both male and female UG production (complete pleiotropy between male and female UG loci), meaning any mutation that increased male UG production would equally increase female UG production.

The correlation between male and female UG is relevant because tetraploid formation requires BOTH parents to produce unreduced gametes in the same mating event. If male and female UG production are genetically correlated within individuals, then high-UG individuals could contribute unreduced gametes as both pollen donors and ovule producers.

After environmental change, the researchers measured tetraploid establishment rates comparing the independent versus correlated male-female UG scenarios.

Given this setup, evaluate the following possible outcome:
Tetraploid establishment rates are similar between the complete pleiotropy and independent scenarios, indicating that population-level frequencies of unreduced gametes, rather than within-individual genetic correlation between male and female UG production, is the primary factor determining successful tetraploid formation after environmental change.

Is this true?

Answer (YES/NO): NO